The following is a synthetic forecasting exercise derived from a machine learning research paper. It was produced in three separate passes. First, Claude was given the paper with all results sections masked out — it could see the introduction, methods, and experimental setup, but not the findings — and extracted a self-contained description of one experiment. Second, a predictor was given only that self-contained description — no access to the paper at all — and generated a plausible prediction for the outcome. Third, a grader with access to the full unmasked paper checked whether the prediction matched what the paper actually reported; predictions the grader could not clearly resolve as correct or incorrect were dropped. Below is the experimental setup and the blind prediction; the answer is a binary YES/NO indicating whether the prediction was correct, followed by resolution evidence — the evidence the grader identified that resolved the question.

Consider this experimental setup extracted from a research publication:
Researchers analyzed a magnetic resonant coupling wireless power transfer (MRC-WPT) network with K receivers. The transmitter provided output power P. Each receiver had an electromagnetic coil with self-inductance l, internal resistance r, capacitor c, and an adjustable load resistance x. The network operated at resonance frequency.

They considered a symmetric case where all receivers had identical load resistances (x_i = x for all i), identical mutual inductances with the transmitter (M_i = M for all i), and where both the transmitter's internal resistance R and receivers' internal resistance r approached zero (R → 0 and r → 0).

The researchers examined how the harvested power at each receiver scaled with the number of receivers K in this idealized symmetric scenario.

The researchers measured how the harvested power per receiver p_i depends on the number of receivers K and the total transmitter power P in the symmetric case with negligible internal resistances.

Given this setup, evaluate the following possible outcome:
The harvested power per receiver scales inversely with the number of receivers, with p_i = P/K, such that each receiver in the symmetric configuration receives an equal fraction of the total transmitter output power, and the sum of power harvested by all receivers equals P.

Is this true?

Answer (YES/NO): YES